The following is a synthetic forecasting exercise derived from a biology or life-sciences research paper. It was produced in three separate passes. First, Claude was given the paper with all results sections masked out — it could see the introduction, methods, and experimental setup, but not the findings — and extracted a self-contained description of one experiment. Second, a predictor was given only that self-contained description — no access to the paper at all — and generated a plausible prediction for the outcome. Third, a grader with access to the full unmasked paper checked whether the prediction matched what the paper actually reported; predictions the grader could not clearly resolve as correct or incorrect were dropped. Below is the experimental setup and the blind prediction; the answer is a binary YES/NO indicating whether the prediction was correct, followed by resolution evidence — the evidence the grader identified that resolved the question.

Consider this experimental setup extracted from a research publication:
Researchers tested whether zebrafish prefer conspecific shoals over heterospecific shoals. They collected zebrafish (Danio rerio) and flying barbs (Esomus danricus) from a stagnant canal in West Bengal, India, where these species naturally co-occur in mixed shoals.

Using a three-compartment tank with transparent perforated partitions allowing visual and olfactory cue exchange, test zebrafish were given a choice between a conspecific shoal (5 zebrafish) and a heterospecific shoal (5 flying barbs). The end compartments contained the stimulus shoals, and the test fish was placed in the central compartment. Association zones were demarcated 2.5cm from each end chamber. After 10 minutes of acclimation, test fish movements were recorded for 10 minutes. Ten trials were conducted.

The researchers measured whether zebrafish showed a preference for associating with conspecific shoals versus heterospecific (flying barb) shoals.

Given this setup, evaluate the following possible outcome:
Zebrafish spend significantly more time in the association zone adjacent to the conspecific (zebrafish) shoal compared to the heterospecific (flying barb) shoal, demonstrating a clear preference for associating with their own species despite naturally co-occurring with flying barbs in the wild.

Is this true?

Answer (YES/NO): YES